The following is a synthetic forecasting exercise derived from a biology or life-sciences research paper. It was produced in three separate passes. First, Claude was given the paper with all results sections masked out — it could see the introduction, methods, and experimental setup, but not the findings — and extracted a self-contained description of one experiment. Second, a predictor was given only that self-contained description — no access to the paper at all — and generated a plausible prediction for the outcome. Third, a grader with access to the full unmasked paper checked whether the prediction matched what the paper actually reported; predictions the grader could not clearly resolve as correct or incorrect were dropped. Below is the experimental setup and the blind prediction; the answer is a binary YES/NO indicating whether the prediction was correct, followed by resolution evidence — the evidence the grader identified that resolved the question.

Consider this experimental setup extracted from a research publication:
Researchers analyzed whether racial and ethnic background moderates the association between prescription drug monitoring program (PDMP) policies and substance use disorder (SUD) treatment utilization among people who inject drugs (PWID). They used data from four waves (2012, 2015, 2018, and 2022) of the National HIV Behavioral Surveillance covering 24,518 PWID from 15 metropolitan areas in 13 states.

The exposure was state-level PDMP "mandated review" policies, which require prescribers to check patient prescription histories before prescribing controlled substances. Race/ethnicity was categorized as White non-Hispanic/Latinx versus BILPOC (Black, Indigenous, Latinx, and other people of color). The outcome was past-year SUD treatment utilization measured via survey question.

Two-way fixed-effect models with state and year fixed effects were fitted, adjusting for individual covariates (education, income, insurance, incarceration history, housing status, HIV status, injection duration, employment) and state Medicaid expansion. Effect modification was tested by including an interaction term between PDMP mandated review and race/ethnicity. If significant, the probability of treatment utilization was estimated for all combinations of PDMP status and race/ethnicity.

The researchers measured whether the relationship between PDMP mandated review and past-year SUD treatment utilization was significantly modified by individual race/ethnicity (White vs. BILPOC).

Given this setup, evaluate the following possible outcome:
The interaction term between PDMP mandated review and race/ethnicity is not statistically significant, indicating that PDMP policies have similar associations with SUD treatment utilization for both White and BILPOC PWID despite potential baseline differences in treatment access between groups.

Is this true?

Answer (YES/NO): YES